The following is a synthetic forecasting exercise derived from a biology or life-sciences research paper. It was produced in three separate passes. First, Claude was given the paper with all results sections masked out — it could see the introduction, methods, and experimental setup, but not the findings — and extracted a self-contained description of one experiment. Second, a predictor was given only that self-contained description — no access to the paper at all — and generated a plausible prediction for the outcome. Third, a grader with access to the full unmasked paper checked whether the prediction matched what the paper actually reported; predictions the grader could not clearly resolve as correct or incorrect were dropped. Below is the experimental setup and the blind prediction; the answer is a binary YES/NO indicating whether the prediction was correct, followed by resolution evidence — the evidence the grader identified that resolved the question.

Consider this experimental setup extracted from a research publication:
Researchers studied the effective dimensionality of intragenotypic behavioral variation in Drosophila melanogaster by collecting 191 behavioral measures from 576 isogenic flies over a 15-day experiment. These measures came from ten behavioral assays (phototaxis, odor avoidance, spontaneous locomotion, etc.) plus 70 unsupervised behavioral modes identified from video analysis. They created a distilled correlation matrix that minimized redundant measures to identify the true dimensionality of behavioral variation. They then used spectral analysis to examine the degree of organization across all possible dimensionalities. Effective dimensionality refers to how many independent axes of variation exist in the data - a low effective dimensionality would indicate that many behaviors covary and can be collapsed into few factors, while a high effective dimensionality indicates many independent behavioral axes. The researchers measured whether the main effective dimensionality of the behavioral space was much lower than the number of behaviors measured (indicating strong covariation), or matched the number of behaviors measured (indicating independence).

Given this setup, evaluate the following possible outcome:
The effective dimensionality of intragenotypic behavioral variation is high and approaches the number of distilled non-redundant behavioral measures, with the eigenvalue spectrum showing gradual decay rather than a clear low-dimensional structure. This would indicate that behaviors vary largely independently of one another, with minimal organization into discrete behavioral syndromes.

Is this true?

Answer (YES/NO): YES